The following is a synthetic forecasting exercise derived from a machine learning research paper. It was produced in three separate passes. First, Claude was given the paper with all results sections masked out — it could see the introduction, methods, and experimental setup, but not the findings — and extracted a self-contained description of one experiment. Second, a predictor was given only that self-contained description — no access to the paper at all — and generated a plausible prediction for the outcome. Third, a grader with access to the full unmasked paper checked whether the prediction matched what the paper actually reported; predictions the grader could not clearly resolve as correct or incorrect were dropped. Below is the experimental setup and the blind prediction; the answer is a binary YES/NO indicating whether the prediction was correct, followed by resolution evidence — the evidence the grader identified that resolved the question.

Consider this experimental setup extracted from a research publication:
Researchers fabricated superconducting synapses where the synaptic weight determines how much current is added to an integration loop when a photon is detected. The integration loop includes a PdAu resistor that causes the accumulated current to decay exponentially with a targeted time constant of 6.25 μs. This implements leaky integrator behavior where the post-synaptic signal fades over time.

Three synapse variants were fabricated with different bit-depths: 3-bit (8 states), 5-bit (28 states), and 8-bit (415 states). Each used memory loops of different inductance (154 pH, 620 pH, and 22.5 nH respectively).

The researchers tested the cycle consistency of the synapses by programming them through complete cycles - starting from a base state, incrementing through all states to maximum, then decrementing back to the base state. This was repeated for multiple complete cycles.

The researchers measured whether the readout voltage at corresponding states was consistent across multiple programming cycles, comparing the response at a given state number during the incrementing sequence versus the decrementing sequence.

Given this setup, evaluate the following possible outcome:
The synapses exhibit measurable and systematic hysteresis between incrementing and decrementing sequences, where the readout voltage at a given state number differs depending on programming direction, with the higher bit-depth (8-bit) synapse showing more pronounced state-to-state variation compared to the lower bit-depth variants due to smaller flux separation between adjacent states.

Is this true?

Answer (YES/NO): NO